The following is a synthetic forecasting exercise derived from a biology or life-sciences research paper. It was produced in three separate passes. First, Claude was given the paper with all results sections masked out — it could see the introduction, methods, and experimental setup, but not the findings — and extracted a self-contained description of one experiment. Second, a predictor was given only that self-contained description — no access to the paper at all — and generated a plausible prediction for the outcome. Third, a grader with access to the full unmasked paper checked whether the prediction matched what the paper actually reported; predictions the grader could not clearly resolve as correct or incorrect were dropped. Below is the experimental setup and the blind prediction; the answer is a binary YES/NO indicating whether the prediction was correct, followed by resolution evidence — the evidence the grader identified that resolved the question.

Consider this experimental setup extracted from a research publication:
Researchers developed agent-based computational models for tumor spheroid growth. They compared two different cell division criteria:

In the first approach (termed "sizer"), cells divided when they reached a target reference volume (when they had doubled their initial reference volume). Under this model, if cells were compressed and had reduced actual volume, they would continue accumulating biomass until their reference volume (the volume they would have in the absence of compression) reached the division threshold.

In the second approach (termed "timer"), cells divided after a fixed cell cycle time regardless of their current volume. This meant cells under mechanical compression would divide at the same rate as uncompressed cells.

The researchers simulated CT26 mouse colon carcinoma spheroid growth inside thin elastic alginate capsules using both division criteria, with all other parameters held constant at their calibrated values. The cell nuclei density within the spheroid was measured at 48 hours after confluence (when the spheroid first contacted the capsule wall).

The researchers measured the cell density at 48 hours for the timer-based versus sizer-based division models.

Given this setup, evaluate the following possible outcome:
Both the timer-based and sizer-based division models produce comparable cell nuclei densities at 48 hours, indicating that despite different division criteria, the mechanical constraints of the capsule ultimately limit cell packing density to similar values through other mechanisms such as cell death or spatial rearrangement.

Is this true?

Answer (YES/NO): NO